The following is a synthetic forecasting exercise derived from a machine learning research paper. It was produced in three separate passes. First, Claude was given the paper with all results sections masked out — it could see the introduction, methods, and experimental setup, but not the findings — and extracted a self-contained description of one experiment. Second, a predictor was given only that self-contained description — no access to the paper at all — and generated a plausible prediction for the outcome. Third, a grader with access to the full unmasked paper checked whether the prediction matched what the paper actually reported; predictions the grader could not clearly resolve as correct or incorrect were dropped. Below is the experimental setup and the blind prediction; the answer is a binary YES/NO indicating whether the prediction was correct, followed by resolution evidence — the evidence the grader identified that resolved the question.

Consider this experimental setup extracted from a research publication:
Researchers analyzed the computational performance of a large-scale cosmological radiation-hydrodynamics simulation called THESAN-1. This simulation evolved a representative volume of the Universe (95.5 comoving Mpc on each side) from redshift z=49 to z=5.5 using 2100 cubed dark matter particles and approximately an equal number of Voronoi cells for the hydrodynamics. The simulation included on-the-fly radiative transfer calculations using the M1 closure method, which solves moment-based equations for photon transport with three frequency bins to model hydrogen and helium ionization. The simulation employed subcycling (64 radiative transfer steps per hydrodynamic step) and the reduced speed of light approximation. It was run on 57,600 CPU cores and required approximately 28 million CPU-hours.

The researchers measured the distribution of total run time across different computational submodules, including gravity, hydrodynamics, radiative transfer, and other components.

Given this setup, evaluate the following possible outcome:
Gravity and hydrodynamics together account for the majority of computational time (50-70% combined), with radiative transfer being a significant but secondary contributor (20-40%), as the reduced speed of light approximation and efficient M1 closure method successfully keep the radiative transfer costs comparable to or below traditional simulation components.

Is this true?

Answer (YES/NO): NO